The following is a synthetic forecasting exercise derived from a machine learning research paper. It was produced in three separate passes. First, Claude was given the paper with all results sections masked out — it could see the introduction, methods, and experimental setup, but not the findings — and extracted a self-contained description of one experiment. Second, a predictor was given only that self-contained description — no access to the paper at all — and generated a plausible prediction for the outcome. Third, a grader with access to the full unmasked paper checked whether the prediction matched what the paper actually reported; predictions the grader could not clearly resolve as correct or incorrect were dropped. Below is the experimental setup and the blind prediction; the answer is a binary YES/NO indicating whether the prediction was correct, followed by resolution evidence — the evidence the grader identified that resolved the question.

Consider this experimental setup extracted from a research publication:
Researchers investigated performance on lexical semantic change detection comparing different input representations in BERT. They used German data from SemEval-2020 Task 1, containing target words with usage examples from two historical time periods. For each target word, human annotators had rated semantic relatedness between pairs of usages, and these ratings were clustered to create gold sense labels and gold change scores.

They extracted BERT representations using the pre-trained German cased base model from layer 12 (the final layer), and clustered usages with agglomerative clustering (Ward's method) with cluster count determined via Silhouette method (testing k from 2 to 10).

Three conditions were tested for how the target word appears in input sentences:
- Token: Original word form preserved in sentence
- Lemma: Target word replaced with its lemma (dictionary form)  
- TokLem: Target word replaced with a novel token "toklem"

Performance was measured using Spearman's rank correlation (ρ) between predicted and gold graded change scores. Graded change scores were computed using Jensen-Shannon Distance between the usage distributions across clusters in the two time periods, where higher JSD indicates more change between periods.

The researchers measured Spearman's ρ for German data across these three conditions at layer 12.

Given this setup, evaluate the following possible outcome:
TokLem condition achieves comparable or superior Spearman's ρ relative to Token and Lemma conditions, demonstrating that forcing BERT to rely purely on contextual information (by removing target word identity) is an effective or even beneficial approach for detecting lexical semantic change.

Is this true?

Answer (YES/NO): YES